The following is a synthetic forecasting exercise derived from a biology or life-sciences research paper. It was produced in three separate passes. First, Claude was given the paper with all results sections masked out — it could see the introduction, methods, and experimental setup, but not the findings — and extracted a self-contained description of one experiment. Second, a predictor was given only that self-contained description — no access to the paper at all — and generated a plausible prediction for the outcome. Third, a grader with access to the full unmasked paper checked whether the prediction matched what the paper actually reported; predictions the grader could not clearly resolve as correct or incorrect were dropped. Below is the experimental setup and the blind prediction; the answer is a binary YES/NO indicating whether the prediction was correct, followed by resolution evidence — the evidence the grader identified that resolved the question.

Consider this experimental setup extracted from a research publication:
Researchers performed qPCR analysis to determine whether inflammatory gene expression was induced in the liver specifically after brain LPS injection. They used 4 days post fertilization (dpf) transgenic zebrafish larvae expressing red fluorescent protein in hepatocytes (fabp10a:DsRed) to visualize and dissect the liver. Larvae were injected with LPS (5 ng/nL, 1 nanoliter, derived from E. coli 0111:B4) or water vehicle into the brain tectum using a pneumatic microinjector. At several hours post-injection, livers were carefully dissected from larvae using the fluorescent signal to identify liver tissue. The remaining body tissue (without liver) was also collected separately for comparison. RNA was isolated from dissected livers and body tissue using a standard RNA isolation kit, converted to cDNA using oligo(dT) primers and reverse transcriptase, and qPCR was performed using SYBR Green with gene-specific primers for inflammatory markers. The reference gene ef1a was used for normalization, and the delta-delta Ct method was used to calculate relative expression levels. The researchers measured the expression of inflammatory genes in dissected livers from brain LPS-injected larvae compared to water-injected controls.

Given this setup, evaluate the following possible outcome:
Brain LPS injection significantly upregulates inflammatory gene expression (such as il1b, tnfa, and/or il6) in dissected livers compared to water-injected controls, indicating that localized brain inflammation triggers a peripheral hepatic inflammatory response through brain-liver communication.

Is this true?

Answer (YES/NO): NO